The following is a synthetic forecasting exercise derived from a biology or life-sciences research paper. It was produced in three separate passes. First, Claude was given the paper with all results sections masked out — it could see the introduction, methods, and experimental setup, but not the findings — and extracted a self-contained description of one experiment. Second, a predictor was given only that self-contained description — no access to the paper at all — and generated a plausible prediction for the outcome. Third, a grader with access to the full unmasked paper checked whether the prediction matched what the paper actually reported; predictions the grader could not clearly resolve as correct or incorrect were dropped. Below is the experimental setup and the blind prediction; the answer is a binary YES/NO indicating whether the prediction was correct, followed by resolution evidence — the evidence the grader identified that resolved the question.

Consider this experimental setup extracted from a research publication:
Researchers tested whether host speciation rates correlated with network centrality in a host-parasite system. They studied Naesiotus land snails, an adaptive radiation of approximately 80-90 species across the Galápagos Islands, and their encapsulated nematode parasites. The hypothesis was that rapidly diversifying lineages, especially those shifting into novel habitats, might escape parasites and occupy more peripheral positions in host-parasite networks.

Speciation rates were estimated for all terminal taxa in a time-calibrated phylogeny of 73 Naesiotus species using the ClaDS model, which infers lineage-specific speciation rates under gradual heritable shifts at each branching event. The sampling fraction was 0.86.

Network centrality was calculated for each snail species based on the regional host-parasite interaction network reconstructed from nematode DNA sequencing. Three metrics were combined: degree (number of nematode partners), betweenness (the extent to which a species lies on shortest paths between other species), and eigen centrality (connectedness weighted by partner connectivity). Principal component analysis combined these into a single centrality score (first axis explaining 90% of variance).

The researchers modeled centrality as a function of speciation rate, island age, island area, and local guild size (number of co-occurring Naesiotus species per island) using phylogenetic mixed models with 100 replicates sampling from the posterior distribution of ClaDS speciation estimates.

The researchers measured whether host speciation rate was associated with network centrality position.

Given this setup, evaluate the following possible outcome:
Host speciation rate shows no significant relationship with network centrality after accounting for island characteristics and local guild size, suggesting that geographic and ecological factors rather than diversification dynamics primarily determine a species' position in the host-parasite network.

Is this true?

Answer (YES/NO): NO